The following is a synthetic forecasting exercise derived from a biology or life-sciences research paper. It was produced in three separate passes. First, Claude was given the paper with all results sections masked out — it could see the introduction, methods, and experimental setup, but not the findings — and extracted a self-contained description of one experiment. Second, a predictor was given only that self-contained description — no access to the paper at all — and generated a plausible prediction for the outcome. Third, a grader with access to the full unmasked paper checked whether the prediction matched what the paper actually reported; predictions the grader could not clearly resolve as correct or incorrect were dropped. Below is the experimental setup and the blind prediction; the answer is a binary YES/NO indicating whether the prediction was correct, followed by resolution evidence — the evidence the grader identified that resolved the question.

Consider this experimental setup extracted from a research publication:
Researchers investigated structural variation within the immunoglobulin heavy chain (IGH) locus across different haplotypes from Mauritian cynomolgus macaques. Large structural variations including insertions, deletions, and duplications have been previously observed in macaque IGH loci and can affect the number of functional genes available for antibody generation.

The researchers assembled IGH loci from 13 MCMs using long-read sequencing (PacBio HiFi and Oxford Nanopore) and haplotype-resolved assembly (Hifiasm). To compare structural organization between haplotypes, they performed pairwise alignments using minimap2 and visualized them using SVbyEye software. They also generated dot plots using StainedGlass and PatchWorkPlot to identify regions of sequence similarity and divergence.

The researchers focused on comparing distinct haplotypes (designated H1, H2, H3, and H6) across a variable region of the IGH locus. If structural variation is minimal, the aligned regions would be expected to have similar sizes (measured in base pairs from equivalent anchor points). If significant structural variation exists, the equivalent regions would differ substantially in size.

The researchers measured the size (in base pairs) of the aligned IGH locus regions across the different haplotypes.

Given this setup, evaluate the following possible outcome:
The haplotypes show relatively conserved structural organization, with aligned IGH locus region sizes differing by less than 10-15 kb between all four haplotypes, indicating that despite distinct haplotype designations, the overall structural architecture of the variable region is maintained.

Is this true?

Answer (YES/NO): NO